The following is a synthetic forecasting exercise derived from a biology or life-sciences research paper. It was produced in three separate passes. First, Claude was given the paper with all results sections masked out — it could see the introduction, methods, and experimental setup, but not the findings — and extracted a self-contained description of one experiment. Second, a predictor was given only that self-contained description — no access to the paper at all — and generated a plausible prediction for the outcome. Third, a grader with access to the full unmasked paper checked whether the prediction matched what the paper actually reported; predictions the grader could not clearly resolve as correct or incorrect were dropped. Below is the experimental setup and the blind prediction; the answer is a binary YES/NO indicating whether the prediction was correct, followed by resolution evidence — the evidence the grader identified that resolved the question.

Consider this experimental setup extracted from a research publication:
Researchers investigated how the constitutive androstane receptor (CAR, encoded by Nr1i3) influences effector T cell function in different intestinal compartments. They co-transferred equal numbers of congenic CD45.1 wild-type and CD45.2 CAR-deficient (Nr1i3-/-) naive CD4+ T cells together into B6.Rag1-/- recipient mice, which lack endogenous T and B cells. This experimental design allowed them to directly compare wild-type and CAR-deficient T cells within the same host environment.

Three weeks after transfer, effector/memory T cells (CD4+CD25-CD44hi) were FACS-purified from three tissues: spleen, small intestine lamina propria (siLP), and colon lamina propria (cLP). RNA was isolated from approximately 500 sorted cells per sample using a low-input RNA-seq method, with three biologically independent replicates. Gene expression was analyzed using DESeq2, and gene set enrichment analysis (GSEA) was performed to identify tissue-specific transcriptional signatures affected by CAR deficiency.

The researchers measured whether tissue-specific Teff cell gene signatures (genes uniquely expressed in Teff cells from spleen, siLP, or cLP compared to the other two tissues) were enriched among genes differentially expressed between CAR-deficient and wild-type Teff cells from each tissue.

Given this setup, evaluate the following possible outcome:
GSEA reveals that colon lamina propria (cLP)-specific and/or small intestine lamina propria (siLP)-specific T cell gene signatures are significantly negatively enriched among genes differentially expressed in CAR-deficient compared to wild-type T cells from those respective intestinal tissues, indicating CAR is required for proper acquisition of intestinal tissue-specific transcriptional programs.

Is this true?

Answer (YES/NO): YES